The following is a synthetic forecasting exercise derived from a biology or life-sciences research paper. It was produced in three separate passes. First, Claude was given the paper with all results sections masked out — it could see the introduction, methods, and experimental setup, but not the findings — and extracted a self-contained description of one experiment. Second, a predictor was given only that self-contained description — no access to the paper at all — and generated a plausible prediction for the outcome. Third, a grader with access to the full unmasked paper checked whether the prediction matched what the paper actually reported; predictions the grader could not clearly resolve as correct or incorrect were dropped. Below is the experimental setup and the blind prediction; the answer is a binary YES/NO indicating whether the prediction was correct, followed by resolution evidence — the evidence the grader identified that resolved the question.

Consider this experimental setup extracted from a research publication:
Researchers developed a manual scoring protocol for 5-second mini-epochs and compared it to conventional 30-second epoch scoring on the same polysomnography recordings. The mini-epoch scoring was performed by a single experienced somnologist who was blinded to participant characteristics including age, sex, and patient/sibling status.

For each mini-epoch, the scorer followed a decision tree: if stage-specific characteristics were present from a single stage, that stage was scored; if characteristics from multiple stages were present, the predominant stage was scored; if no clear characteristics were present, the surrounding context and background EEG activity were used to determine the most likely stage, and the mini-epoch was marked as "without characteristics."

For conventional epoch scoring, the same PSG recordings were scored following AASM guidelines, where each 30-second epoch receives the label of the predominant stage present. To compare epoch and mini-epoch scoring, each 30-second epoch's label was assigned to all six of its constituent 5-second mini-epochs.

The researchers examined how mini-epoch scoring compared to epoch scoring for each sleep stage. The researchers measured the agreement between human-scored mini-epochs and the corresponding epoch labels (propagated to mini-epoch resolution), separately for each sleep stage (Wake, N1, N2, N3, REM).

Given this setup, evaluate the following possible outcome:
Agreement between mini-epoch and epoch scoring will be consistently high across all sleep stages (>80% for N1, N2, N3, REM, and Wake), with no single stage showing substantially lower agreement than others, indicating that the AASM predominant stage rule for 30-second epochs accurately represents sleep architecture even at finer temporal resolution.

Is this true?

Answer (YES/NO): NO